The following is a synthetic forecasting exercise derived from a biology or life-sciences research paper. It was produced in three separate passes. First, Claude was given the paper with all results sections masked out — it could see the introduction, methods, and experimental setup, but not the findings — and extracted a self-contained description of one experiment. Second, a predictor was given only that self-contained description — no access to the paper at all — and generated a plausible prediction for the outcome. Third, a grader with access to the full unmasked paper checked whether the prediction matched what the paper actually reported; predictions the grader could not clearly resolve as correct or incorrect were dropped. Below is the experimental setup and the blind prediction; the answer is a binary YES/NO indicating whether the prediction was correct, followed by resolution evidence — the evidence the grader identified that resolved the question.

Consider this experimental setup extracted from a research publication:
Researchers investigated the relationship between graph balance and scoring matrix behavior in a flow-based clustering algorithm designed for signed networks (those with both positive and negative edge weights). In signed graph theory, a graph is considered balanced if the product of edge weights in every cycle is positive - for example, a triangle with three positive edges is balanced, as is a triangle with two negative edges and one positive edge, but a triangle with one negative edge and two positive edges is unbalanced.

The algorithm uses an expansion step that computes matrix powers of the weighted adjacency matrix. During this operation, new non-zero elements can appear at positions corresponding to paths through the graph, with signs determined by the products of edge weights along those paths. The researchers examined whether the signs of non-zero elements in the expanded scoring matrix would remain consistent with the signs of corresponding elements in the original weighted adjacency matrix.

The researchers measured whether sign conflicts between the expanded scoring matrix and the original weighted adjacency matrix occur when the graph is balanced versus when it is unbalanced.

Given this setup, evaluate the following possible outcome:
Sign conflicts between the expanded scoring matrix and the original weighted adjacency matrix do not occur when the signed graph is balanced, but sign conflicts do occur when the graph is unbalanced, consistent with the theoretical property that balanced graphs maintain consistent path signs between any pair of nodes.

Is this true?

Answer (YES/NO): YES